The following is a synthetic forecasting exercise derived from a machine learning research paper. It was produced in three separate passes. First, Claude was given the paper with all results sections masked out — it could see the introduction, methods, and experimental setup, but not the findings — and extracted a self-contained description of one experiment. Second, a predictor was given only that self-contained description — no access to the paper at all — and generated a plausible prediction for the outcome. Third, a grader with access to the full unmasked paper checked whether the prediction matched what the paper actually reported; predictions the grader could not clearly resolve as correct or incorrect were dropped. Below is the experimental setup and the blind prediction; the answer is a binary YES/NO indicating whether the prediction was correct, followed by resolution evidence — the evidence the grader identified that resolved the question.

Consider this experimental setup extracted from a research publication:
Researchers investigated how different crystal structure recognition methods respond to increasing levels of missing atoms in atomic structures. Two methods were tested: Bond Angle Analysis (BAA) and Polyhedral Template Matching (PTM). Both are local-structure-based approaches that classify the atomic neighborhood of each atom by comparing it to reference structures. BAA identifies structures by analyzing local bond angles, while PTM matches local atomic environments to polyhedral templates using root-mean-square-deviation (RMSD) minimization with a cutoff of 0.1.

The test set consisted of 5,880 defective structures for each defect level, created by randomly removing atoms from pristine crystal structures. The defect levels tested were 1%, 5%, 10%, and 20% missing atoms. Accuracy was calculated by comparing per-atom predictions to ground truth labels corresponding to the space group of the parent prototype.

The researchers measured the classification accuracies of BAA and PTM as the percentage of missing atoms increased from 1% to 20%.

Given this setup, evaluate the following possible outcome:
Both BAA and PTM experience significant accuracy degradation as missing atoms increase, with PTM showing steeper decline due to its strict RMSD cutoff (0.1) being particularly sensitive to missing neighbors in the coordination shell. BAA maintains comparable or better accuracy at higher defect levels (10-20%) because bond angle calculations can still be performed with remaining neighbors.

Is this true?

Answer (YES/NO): YES